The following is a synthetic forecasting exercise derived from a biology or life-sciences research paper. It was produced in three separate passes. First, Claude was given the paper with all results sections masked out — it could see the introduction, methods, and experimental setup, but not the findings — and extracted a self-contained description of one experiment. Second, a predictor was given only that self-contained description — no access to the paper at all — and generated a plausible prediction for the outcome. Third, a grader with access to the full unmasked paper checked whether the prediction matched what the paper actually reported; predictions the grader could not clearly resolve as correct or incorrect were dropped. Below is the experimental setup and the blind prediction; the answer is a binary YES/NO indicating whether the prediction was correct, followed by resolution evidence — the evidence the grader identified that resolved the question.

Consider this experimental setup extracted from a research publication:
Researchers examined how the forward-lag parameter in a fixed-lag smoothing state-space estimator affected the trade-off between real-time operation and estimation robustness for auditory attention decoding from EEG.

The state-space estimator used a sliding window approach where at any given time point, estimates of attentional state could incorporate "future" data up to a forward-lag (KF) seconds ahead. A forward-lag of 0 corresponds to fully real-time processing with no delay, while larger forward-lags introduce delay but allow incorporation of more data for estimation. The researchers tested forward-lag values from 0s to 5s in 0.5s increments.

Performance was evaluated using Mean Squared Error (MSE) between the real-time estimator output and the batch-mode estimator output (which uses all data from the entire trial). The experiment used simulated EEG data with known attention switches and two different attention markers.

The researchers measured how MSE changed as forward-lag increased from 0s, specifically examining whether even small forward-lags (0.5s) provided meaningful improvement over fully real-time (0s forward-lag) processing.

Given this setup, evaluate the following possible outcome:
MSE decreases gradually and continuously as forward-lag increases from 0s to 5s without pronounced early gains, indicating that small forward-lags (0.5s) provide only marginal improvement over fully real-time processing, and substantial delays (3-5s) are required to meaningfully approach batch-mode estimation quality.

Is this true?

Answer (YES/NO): NO